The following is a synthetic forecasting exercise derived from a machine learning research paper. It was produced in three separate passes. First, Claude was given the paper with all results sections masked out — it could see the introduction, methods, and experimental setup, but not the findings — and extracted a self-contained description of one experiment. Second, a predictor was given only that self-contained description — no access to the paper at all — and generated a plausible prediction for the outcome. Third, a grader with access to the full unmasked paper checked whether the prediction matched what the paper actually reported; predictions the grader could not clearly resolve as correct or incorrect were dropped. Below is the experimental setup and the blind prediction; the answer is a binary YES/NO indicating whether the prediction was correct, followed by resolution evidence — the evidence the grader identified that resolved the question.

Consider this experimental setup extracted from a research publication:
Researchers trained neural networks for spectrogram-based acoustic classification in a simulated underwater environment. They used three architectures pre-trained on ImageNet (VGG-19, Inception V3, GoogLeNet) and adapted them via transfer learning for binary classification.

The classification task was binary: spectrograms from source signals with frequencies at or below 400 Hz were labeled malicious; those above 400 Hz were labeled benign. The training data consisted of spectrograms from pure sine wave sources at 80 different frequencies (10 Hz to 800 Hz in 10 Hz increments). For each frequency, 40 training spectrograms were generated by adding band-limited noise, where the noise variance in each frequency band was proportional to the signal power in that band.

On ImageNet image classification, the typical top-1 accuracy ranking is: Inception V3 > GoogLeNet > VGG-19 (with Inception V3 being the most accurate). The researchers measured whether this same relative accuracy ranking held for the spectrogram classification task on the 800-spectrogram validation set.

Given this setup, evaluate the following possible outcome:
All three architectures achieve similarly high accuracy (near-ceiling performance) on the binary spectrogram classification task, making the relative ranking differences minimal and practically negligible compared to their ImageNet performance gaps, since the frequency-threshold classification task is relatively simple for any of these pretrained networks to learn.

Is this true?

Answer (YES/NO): YES